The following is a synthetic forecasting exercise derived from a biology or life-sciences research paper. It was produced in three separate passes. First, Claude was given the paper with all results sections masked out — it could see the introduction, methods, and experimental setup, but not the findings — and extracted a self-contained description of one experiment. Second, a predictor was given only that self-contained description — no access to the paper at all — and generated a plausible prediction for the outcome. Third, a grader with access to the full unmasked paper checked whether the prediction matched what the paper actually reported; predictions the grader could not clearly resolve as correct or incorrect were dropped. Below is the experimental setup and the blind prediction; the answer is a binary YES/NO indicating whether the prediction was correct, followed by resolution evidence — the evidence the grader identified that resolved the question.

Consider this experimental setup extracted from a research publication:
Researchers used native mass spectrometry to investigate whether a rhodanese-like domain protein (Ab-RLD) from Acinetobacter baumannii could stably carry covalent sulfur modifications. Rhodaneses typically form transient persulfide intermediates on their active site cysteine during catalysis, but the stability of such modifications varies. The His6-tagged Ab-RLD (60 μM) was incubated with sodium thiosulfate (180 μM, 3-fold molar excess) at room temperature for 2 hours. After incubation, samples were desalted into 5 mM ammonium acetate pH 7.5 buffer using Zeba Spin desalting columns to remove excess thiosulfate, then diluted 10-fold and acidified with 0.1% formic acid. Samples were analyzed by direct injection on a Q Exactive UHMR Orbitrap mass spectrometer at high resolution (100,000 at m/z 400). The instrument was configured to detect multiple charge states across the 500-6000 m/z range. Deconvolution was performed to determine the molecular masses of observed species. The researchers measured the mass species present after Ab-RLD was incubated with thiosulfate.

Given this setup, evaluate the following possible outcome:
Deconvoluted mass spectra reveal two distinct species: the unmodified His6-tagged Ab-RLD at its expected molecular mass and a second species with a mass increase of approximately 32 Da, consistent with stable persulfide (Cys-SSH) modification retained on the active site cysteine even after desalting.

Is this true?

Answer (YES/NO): NO